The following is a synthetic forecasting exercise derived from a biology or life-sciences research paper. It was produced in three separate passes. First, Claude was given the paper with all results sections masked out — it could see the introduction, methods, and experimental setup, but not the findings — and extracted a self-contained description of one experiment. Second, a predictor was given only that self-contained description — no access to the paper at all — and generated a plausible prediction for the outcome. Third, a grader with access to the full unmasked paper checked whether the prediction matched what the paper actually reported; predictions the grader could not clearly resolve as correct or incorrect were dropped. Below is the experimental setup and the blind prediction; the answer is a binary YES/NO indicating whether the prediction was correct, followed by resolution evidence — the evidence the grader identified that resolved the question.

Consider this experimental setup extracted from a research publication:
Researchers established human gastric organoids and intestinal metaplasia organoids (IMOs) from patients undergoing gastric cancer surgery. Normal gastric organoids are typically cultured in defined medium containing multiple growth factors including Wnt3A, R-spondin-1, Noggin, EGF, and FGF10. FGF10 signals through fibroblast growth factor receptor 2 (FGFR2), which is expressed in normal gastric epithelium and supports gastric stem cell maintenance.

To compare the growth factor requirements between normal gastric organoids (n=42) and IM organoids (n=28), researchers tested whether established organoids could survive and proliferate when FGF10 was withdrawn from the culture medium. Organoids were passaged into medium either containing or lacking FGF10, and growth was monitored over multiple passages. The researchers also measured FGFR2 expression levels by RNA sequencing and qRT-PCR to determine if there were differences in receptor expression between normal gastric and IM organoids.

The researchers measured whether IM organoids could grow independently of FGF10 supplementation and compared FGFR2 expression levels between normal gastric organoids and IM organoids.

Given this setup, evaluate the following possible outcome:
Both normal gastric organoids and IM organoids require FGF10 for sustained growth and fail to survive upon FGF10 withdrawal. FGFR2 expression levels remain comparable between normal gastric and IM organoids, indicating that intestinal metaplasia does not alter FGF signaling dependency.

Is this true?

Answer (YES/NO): NO